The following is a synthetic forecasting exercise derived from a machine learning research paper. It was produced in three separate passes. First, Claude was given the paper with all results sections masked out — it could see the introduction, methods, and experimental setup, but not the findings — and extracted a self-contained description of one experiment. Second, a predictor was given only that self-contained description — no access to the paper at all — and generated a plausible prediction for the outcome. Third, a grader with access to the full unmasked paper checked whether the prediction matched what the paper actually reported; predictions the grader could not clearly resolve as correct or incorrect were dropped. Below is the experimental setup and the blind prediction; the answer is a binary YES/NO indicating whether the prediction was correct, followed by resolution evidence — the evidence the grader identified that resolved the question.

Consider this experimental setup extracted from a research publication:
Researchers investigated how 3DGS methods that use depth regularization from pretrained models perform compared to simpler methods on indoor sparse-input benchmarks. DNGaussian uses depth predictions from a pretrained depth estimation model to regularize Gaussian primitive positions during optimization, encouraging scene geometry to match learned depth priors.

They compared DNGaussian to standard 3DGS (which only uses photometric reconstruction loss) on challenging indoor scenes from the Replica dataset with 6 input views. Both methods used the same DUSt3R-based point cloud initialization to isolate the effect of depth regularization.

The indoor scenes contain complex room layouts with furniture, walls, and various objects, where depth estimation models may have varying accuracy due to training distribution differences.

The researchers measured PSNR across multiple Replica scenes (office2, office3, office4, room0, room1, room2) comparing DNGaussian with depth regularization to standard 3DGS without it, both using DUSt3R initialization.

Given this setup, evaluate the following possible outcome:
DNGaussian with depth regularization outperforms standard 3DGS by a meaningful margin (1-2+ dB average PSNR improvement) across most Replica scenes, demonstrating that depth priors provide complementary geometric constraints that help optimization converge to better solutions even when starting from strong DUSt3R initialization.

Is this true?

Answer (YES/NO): NO